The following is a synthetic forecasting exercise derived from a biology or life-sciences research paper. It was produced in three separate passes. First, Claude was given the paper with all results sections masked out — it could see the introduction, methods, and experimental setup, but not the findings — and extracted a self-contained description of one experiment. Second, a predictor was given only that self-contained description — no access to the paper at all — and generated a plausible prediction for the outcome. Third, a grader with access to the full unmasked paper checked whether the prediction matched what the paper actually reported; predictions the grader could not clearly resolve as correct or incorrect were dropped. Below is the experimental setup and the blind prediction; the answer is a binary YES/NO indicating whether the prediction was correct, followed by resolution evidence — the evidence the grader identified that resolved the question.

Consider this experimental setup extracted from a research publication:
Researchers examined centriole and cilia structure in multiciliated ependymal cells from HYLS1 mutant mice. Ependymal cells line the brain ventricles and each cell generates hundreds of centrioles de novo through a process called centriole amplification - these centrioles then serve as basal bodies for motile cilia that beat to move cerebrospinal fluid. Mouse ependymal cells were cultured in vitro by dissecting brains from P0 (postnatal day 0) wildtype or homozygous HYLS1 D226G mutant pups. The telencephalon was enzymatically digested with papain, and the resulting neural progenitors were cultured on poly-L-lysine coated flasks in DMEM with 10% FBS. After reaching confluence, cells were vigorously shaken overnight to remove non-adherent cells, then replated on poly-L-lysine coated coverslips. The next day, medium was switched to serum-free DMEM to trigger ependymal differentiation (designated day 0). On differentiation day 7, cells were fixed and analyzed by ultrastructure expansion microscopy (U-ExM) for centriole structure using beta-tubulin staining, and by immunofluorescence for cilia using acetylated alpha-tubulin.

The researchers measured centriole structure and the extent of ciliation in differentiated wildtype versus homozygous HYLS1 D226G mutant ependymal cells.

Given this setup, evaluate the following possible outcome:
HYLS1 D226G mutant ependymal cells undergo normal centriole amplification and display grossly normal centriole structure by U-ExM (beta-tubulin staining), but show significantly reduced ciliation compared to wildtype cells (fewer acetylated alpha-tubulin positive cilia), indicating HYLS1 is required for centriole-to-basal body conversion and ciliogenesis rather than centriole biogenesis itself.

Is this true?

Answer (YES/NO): NO